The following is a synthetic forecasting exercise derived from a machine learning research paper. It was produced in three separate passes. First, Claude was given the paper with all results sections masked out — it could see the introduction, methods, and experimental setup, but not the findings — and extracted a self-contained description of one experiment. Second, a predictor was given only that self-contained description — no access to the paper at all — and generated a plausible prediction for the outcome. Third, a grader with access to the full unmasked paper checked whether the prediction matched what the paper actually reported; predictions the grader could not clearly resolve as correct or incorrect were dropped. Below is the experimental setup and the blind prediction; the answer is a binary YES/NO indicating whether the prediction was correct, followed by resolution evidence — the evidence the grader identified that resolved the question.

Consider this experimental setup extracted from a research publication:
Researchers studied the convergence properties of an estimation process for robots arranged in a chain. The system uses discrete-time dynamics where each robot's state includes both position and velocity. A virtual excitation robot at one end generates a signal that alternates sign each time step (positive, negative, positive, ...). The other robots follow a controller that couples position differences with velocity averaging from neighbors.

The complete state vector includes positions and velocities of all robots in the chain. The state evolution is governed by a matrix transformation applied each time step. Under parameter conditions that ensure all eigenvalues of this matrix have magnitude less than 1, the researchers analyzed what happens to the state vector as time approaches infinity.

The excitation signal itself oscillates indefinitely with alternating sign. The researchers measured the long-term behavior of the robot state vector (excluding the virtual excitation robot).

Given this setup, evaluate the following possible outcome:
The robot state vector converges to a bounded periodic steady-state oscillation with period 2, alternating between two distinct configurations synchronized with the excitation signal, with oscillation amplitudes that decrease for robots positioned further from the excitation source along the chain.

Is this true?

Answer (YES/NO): YES